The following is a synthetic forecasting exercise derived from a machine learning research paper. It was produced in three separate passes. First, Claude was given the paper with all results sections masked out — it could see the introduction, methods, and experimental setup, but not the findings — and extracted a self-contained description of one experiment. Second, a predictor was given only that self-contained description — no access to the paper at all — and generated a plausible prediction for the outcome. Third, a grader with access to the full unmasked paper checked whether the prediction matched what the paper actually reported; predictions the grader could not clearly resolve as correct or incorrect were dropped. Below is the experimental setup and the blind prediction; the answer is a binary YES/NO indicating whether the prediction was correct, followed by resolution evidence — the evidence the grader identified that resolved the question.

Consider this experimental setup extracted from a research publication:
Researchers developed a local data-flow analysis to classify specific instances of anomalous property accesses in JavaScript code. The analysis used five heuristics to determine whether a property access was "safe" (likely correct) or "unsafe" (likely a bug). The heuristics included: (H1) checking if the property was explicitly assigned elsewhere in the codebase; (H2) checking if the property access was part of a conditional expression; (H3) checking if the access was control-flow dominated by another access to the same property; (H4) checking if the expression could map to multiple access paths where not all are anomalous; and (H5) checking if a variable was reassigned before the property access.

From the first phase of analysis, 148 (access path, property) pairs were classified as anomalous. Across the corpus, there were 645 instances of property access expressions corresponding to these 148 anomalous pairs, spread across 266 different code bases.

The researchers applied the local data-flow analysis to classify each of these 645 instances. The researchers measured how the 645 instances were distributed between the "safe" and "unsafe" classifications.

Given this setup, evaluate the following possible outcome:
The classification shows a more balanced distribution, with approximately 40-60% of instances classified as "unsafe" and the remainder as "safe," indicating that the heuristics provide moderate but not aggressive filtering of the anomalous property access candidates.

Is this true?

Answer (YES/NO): NO